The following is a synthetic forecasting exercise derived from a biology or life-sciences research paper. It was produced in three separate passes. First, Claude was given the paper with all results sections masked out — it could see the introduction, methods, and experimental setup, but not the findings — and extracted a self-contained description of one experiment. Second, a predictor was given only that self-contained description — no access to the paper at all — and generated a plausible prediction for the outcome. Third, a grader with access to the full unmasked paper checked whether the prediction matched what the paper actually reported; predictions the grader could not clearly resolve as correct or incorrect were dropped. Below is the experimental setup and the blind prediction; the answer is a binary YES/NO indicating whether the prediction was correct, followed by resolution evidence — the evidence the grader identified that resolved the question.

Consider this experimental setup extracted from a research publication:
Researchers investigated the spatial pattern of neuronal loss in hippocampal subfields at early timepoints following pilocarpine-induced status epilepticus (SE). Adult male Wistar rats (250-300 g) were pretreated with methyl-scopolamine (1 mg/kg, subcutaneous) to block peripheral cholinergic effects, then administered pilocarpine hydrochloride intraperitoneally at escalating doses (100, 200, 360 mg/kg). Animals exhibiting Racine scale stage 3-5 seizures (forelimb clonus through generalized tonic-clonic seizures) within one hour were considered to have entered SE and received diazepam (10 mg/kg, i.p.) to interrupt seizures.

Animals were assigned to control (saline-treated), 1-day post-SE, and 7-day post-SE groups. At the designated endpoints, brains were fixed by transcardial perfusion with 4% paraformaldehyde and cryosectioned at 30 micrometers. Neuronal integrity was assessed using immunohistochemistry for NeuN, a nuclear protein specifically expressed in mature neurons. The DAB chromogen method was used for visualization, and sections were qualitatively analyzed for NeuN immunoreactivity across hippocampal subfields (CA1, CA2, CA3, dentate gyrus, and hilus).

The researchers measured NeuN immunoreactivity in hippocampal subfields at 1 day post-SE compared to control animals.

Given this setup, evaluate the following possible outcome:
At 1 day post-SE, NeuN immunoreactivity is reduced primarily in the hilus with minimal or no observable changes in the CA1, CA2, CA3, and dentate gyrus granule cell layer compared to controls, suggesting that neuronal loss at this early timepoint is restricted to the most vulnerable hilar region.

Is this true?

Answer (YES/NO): NO